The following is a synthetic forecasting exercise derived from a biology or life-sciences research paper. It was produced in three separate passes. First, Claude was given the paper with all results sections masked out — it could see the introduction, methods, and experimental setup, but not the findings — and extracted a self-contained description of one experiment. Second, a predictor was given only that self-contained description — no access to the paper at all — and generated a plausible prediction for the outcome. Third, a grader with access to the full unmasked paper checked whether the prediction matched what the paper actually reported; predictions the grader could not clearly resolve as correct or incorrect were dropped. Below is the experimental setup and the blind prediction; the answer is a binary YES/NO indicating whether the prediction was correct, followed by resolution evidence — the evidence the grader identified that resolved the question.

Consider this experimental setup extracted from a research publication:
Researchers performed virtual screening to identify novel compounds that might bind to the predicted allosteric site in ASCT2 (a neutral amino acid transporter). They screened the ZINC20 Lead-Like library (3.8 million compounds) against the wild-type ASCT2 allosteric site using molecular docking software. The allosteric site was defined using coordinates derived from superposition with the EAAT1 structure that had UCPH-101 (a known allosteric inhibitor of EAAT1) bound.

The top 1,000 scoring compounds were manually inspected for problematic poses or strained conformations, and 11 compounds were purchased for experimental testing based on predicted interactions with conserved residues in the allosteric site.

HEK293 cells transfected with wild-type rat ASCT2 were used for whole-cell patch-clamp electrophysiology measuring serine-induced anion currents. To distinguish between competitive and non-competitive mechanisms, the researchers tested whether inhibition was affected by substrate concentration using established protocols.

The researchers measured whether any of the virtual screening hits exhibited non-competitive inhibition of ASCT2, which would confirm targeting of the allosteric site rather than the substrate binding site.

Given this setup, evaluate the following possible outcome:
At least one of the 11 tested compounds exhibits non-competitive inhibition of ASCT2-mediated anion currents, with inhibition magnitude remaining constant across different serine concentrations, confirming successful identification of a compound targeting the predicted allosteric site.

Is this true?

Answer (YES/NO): NO